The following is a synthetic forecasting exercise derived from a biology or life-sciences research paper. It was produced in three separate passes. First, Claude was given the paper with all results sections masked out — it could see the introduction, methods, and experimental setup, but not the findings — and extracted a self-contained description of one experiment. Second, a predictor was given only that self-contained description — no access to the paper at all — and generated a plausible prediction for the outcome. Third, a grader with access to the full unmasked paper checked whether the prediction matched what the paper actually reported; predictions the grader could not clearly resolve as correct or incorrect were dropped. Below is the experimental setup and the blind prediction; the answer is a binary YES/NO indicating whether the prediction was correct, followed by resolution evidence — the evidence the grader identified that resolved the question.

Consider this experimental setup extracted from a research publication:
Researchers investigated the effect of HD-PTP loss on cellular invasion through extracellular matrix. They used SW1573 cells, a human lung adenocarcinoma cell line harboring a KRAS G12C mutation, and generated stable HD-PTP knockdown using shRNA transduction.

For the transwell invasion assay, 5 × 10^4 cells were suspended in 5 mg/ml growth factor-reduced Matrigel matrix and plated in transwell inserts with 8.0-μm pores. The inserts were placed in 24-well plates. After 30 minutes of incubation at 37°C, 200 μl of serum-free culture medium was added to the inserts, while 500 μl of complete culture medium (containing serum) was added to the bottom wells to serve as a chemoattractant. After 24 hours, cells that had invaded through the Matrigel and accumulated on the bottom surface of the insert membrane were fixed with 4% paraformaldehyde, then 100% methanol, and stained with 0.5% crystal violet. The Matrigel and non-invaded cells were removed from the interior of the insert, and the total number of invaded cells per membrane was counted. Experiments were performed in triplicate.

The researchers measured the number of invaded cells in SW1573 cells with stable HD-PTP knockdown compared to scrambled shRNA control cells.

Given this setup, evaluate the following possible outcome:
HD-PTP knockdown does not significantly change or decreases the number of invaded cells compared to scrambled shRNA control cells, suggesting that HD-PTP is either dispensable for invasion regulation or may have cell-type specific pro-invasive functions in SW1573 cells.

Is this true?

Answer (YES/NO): NO